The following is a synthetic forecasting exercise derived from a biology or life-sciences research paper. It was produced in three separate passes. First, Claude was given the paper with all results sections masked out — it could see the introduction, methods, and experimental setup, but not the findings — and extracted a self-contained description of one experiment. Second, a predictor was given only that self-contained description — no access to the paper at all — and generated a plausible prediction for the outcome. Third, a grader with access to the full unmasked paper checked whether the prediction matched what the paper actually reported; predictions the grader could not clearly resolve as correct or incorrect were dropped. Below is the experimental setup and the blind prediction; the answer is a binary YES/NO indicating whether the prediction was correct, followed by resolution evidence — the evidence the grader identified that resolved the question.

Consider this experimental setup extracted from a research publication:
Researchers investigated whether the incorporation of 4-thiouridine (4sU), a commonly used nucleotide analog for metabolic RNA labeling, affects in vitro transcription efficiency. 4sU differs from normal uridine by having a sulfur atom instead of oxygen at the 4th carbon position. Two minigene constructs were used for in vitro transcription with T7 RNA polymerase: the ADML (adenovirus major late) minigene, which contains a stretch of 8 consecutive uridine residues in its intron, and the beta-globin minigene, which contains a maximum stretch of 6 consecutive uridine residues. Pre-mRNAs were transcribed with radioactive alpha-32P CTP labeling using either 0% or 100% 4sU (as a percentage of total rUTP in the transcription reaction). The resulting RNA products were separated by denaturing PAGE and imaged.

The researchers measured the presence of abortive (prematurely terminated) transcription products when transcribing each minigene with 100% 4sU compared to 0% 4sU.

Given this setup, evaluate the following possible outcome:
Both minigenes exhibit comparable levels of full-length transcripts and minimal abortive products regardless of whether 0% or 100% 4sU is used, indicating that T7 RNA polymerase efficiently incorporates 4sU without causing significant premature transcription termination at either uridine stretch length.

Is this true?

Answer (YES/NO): NO